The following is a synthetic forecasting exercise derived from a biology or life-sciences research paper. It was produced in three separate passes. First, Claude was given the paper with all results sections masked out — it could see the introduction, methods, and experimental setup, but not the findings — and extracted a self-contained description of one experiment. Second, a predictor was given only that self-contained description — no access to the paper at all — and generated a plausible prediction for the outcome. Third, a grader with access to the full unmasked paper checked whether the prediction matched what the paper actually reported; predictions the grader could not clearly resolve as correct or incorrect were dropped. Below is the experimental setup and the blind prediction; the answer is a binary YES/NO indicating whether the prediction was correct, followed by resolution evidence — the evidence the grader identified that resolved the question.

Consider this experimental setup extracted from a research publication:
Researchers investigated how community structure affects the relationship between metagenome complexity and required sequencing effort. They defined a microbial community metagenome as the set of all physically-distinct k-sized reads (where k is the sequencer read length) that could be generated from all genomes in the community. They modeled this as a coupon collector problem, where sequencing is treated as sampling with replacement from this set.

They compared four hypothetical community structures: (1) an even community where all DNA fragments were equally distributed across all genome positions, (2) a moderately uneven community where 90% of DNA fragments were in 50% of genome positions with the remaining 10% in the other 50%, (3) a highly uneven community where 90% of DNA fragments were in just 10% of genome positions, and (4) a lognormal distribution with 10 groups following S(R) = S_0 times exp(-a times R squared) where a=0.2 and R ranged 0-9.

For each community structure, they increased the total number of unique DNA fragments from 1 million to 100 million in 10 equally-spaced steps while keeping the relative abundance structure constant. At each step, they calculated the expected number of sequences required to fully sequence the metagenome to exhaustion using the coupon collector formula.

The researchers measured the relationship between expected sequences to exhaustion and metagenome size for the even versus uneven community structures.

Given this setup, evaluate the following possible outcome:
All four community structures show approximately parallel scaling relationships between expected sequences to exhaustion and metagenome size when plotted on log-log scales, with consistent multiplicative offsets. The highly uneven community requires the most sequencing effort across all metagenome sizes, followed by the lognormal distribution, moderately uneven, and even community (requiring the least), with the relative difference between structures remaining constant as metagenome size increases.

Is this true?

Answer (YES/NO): NO